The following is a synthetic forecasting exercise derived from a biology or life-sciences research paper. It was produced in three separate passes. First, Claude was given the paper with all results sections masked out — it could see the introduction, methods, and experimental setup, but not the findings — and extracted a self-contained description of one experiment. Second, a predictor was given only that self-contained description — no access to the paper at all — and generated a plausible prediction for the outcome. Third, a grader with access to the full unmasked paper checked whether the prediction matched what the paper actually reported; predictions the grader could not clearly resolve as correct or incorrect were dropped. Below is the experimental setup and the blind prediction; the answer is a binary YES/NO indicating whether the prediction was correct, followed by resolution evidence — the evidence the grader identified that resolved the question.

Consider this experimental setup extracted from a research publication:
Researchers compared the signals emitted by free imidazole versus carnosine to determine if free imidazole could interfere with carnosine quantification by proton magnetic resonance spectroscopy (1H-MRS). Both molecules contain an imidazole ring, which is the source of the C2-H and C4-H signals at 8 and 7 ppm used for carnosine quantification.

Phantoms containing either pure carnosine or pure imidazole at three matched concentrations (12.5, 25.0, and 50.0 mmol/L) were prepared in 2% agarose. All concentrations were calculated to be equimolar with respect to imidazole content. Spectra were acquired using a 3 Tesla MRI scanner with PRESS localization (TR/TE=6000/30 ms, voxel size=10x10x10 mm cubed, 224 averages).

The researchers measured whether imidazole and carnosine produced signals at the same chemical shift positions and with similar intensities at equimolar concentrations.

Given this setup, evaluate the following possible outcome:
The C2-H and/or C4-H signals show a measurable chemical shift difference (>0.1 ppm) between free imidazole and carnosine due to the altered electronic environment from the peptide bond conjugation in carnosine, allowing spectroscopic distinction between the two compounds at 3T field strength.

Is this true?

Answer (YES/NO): NO